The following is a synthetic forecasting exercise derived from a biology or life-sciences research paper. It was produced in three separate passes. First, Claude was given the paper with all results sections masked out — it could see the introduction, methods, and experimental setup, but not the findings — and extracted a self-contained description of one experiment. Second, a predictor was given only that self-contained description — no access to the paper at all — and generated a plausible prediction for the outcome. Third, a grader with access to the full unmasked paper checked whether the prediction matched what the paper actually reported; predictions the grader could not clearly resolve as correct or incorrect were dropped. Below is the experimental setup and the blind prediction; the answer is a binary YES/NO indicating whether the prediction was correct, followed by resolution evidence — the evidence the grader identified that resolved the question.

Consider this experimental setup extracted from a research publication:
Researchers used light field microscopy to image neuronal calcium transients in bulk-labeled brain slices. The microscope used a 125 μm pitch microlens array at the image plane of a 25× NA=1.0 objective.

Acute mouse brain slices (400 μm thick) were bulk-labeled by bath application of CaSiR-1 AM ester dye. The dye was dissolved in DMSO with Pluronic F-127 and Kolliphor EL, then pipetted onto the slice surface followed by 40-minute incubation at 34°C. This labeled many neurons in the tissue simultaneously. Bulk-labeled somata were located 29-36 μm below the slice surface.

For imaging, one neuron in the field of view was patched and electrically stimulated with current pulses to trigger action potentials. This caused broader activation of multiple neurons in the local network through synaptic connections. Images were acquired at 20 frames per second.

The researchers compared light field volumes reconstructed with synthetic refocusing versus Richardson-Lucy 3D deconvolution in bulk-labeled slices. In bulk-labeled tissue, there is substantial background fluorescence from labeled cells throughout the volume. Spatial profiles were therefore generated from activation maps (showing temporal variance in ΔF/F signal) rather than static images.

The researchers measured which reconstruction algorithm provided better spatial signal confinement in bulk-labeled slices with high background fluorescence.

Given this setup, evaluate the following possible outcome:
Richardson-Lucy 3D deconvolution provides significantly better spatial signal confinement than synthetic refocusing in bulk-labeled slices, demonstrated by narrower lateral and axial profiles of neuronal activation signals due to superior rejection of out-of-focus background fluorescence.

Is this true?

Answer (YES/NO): NO